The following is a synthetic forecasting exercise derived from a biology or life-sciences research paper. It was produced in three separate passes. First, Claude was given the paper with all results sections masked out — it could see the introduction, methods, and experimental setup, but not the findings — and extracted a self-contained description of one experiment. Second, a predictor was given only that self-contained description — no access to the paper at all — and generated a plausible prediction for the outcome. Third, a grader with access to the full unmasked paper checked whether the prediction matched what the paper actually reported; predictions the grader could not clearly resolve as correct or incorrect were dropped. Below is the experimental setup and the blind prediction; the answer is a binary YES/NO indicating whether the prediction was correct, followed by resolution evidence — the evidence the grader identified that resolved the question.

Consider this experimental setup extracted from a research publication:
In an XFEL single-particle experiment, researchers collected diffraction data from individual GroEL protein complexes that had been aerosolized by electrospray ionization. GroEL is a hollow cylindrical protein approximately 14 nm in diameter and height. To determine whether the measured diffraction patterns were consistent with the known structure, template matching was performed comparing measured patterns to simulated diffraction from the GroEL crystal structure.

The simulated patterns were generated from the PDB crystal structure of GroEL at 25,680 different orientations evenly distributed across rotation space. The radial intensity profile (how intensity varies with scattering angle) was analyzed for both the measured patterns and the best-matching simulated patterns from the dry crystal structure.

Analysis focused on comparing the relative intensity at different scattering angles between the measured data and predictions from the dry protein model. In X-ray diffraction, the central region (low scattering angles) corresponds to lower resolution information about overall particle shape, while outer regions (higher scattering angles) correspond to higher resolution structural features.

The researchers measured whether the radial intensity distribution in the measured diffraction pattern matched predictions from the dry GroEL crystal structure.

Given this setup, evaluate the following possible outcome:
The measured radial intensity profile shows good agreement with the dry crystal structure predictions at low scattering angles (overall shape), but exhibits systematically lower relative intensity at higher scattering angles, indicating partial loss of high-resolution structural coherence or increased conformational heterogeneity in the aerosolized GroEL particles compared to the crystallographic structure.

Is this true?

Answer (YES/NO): NO